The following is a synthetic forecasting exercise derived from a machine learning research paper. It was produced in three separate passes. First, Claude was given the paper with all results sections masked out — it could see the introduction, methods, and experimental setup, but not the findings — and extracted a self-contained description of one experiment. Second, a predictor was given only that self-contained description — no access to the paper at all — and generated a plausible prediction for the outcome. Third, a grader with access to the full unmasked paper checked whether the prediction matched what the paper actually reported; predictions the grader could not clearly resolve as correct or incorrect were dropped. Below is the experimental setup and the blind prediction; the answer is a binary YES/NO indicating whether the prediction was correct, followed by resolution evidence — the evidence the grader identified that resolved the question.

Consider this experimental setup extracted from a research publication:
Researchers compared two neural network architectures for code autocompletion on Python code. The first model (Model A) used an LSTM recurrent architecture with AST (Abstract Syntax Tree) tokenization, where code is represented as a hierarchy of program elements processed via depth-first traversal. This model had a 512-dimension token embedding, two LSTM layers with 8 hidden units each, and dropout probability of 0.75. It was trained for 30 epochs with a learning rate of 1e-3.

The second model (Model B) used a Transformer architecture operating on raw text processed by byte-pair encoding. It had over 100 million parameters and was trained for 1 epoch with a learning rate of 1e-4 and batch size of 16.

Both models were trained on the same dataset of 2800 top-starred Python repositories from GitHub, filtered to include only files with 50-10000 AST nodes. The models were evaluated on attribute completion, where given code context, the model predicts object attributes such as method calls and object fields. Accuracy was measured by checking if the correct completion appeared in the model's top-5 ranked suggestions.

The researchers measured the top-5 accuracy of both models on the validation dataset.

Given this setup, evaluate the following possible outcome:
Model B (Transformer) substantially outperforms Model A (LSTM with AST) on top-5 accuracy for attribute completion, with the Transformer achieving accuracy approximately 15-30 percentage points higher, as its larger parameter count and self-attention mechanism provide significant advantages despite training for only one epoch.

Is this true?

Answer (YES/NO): NO